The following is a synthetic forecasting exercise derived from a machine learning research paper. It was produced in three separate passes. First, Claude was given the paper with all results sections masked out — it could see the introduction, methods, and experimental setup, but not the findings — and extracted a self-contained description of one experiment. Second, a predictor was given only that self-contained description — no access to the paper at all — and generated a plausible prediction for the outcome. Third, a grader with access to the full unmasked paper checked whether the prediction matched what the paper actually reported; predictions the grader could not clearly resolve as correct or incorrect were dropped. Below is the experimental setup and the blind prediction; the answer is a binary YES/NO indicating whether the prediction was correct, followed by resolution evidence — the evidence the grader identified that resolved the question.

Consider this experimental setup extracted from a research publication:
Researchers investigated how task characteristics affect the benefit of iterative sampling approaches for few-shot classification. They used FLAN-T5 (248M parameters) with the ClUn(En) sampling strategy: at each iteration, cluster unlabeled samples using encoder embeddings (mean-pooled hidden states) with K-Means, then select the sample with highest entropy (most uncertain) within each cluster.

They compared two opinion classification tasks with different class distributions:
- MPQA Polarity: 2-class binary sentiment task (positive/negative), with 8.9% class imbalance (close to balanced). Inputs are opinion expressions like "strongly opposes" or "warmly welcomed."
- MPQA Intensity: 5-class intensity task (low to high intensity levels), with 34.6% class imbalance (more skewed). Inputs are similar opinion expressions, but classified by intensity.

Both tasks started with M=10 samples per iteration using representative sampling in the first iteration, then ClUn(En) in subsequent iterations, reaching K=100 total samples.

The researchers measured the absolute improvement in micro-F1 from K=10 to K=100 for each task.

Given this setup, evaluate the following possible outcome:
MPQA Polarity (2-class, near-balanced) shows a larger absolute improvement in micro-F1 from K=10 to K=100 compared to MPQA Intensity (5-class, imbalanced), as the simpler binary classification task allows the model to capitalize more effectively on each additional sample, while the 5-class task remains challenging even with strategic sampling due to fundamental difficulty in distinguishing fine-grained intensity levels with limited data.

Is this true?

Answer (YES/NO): YES